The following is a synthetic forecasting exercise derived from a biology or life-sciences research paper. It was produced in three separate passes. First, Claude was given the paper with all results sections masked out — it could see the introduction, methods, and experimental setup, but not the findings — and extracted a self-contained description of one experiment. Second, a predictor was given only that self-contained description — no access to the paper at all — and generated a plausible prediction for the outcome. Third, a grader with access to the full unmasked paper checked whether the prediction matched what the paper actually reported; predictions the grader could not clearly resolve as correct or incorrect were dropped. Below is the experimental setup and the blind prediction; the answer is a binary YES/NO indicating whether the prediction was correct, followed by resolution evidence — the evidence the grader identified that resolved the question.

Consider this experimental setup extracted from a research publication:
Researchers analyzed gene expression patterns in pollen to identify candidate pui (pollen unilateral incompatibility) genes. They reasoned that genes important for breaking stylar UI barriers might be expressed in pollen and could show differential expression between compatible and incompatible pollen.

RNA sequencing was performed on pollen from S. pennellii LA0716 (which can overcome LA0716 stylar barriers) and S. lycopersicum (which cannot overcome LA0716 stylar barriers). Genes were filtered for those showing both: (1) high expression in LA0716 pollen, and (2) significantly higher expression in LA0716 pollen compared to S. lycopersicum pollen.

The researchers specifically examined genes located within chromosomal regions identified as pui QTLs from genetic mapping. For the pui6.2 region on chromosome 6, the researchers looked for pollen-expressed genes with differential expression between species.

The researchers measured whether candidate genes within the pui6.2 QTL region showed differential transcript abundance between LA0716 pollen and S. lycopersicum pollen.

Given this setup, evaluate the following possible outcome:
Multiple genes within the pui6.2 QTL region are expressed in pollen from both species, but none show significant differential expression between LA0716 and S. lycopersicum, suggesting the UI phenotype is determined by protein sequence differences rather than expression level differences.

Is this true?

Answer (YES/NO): NO